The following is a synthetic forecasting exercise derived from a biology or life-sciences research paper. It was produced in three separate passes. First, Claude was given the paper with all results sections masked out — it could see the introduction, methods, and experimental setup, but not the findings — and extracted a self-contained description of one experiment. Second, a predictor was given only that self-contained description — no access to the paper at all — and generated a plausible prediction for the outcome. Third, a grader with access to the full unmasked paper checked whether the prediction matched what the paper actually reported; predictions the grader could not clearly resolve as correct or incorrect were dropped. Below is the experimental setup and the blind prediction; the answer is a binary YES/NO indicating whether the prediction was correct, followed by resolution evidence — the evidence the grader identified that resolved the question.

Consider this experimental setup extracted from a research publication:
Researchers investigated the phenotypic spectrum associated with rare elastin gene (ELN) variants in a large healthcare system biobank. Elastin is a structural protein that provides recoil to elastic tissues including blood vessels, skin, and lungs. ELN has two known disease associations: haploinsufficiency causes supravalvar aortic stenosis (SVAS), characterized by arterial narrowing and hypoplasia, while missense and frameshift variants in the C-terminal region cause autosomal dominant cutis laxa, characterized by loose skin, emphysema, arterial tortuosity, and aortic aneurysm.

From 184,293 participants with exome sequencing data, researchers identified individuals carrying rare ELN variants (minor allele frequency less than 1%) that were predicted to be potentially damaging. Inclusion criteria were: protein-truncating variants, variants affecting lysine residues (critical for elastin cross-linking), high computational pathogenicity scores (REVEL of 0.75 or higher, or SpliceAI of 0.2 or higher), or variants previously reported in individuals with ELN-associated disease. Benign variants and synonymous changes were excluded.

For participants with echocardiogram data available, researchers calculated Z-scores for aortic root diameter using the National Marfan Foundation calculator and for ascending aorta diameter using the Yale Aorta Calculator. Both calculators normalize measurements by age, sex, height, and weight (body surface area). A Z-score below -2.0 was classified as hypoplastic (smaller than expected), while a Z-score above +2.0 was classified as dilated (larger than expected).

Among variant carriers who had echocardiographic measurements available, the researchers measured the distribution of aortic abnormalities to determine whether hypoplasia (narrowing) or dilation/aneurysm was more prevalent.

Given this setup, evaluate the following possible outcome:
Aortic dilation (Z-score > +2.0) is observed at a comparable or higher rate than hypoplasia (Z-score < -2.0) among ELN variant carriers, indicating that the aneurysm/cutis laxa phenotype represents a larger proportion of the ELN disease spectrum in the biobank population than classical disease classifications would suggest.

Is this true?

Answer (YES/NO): NO